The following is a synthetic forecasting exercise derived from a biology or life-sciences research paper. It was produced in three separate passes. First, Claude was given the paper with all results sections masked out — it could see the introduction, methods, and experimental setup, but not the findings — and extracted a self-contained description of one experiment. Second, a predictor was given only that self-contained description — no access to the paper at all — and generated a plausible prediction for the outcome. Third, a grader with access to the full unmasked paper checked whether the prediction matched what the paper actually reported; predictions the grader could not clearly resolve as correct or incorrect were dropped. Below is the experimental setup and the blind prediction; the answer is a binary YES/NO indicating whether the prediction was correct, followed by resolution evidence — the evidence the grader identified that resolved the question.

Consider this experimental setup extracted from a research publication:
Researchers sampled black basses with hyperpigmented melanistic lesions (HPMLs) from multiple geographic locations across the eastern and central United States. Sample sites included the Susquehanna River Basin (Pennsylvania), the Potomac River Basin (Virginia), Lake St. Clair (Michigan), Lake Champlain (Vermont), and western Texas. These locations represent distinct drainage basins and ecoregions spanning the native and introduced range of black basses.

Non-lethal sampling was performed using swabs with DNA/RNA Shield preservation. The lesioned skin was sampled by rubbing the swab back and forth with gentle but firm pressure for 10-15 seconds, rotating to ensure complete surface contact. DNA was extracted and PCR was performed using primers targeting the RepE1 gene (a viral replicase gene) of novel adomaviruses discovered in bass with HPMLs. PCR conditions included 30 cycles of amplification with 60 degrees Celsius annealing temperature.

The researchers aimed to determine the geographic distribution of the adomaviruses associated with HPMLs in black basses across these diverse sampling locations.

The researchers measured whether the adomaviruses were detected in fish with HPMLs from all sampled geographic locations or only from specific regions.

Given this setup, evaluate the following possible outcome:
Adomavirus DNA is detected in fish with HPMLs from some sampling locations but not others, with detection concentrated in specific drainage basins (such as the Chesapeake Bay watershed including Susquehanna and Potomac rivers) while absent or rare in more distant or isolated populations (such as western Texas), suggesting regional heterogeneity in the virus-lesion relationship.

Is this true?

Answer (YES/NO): NO